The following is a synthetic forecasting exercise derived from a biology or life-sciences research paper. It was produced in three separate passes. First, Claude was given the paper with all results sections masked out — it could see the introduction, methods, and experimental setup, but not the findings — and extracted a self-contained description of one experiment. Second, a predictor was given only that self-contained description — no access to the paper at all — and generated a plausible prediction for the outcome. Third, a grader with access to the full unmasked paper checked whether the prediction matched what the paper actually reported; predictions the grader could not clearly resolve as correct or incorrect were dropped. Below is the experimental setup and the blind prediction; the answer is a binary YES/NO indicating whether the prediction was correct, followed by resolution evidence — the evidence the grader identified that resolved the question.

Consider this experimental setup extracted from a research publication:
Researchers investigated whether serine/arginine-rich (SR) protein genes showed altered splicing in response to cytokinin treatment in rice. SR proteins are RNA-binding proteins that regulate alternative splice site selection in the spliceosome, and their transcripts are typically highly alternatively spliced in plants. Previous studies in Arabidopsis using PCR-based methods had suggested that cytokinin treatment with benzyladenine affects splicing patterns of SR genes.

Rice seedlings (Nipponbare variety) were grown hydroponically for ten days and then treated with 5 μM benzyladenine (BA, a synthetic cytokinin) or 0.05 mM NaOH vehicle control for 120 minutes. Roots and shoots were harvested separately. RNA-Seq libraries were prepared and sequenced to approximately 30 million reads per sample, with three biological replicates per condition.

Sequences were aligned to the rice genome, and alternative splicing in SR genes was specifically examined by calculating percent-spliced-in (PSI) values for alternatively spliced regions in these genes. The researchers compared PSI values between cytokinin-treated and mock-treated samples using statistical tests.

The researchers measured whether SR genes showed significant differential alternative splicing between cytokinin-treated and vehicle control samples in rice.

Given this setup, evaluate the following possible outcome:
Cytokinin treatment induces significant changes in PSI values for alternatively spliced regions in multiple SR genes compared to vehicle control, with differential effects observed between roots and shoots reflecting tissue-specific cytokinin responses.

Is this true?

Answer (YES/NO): NO